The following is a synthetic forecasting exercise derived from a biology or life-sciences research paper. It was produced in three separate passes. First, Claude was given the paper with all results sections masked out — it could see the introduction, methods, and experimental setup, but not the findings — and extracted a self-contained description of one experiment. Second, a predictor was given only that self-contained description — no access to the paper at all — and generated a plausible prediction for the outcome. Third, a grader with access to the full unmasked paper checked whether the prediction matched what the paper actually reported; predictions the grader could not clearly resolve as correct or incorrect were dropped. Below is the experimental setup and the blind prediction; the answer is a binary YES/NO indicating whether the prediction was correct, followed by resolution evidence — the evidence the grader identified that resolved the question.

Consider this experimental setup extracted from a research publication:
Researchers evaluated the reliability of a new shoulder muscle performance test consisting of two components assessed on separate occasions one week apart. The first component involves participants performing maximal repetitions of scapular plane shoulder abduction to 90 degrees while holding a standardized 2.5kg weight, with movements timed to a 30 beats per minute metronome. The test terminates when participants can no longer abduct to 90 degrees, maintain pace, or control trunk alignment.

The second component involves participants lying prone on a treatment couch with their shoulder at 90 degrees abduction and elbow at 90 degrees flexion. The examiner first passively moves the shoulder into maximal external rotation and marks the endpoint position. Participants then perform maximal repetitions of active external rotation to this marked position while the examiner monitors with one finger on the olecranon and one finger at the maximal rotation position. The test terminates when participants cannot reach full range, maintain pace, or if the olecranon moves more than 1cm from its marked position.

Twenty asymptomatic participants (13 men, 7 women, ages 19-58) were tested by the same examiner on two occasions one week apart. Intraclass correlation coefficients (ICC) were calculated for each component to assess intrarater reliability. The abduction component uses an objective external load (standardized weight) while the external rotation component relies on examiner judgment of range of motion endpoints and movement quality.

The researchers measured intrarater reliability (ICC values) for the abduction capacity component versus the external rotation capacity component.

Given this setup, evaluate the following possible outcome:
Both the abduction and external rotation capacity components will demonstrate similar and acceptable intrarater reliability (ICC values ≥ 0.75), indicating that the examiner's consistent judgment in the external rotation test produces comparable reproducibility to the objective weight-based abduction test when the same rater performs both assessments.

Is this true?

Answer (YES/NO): YES